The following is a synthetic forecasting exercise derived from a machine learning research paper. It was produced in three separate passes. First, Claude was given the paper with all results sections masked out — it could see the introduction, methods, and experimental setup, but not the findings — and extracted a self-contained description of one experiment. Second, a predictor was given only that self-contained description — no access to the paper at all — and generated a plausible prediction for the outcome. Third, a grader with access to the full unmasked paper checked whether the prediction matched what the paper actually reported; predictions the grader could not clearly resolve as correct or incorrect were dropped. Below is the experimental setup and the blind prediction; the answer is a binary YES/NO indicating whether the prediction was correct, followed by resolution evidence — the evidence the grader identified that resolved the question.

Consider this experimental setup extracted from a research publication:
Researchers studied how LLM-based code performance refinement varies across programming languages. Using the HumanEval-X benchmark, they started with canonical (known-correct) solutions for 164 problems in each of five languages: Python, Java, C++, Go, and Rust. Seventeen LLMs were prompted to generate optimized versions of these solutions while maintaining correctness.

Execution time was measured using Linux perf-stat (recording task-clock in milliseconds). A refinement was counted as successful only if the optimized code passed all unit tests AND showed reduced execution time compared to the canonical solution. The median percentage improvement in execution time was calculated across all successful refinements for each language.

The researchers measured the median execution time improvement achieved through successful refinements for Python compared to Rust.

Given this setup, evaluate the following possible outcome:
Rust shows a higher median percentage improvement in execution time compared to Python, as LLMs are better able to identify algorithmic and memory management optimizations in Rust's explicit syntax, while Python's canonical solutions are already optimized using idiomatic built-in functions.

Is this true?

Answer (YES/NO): YES